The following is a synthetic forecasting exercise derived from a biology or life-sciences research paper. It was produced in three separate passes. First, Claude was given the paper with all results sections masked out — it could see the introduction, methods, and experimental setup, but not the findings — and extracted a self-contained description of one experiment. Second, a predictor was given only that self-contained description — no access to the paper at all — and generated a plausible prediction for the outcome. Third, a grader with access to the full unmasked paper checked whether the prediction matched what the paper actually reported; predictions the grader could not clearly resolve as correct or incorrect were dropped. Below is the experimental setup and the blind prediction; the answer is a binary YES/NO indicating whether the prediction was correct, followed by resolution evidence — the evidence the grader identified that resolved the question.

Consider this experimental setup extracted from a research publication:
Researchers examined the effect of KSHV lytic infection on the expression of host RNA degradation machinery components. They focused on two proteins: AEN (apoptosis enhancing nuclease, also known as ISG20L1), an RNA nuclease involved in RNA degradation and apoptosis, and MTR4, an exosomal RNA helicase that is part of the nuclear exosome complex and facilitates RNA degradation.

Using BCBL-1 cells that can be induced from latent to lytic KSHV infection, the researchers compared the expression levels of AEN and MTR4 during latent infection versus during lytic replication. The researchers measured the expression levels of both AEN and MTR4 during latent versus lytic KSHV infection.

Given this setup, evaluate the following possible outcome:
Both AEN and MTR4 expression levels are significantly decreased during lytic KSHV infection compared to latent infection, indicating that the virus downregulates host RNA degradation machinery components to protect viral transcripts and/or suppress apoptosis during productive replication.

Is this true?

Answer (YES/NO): NO